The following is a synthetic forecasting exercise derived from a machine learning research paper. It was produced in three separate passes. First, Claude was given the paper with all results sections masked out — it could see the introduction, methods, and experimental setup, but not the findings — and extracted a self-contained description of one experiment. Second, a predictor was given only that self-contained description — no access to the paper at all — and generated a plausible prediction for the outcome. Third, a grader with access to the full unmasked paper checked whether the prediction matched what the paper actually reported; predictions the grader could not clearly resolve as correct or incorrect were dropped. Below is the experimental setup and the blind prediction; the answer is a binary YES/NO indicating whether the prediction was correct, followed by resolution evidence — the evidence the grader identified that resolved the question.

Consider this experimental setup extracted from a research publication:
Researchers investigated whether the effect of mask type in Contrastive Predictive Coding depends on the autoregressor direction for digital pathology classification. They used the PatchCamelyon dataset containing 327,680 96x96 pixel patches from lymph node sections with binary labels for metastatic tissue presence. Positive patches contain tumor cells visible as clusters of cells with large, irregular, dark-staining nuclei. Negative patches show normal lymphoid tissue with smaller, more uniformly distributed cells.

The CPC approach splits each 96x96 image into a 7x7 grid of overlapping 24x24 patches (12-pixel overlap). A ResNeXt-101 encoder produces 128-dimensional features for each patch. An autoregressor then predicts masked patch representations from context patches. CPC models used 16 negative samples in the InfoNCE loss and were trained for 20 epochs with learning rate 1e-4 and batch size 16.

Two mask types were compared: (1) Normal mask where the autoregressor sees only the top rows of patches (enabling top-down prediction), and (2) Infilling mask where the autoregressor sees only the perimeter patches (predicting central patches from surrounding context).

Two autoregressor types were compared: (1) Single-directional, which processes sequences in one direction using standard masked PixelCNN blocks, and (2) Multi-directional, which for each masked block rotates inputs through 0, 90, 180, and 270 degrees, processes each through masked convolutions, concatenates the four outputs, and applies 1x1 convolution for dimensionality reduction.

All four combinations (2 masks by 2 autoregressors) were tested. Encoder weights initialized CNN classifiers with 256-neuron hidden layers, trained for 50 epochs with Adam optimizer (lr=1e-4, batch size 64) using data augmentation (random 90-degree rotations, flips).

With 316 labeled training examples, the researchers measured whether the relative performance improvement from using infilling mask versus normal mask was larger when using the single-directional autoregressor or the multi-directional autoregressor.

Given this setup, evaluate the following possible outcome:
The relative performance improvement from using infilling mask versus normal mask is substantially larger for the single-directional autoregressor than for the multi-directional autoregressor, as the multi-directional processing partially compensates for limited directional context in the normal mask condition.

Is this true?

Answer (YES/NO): YES